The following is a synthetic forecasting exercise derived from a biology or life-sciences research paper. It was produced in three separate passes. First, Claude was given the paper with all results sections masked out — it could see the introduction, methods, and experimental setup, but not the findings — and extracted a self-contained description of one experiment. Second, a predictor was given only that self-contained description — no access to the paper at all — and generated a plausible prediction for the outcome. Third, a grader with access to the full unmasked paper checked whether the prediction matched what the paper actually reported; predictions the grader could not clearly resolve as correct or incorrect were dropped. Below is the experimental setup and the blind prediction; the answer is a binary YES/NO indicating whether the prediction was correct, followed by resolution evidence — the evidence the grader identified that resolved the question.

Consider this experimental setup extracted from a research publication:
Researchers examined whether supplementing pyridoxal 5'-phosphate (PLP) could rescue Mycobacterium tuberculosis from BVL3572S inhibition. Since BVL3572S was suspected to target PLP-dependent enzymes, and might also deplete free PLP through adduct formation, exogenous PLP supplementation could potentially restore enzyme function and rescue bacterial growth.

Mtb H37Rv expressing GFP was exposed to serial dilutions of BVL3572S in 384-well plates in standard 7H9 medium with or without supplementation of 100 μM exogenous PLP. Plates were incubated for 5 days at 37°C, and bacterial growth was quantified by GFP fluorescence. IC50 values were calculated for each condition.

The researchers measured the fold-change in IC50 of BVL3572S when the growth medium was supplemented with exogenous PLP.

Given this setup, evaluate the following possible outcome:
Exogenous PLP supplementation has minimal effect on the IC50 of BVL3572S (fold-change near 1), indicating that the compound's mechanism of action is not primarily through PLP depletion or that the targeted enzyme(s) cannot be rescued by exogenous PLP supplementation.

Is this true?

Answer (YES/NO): NO